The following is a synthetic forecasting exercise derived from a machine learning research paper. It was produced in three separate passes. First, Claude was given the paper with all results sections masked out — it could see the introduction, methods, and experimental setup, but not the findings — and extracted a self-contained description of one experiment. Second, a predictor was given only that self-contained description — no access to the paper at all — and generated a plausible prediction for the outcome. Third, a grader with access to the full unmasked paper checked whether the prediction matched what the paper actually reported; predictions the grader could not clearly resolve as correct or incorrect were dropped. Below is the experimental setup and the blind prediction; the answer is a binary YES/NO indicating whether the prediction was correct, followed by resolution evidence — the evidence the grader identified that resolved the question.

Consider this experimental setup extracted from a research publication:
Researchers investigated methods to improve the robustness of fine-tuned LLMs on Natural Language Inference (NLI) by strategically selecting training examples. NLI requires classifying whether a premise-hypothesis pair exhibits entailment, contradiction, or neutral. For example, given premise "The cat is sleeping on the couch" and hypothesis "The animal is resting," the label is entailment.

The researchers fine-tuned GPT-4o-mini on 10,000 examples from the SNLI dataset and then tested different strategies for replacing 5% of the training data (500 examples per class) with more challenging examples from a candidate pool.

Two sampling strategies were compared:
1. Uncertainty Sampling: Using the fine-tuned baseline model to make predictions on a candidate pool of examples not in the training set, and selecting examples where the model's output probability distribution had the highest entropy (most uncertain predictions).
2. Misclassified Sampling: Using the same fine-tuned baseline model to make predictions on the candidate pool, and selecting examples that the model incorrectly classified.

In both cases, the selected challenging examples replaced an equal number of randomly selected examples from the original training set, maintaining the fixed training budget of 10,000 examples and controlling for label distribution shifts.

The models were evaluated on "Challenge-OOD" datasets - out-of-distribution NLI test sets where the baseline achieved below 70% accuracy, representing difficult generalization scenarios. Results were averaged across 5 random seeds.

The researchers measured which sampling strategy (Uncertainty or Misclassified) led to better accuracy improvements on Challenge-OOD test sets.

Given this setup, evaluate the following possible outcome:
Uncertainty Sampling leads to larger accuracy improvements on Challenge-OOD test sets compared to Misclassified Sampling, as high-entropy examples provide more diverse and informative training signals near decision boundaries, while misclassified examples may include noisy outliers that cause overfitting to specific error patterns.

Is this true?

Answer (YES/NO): YES